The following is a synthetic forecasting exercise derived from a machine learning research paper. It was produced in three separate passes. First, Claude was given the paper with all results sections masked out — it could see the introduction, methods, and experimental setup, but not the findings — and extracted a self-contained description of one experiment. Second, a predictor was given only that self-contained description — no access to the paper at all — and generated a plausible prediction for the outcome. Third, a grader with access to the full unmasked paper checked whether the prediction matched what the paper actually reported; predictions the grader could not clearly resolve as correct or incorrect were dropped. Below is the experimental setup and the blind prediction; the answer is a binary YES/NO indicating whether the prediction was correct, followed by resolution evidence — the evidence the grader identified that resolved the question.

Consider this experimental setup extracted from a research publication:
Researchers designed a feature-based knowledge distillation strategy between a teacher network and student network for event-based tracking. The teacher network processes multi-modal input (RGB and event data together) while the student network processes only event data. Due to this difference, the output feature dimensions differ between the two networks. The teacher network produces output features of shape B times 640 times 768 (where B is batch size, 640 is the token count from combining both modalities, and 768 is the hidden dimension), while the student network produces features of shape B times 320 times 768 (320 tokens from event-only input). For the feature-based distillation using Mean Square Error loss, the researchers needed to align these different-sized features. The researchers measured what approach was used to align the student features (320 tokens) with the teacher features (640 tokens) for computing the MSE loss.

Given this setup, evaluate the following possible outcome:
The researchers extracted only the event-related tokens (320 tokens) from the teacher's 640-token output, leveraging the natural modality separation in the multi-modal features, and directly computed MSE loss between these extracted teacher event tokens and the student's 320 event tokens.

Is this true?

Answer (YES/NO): NO